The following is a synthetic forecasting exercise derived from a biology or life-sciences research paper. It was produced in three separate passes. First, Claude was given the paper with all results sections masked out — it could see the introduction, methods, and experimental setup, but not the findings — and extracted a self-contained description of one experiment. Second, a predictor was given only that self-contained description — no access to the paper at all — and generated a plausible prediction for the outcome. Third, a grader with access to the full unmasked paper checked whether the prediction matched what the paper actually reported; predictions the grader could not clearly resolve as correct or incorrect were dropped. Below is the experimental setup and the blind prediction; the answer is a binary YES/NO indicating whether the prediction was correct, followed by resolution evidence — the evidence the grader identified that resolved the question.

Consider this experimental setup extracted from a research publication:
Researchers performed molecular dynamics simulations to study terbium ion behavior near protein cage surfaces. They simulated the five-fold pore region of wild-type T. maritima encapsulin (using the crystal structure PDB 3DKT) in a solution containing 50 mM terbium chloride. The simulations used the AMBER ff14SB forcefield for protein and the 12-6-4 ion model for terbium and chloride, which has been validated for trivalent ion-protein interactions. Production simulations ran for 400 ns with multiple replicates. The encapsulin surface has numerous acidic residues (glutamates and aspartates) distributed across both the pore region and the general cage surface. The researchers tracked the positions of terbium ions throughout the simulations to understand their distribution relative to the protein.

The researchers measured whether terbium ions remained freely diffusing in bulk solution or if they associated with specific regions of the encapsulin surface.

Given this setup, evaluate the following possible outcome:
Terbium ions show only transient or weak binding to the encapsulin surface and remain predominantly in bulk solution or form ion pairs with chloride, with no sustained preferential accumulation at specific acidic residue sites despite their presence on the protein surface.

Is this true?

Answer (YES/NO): NO